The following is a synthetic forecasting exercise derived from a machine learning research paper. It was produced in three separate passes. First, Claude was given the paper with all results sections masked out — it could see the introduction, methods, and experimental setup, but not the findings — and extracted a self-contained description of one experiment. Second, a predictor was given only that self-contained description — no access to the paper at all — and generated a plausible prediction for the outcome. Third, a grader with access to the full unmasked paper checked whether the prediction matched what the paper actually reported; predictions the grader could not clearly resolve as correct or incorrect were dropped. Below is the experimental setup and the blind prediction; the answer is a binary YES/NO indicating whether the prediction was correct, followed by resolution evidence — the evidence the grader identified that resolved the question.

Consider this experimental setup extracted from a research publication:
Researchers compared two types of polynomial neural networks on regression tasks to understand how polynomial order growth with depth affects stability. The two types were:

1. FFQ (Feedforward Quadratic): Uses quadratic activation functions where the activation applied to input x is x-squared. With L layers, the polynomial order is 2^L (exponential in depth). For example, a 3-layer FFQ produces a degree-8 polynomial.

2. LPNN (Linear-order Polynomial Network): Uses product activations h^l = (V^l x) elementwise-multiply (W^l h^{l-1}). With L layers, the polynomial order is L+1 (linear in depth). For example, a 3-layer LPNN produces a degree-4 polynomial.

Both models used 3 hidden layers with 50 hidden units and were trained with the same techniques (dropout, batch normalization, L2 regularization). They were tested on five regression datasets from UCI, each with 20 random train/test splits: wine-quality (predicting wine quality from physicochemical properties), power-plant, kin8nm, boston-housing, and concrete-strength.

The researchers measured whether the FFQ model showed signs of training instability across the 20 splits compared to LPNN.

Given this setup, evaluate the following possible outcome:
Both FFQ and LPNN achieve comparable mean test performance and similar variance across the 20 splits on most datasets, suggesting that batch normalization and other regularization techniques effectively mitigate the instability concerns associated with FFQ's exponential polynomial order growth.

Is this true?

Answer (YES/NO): NO